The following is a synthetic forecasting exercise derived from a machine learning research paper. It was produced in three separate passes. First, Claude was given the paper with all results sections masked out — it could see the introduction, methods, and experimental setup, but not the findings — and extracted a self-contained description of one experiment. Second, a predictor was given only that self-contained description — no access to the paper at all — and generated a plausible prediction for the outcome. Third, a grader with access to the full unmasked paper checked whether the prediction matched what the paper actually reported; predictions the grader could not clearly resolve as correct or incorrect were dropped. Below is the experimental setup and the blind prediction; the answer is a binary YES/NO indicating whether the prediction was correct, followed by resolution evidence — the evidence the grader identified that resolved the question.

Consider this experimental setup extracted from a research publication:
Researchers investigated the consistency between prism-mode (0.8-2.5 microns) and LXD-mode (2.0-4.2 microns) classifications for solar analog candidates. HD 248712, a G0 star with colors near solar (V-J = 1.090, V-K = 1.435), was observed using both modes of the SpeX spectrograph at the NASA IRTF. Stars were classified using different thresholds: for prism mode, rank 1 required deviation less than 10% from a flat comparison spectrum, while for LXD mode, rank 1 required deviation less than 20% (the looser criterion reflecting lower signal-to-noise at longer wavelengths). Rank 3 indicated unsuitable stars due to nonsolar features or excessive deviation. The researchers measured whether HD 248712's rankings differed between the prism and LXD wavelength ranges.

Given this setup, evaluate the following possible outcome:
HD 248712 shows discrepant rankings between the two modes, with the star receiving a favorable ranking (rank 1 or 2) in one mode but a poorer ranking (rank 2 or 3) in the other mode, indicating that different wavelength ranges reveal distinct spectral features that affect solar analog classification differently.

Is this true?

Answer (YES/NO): NO